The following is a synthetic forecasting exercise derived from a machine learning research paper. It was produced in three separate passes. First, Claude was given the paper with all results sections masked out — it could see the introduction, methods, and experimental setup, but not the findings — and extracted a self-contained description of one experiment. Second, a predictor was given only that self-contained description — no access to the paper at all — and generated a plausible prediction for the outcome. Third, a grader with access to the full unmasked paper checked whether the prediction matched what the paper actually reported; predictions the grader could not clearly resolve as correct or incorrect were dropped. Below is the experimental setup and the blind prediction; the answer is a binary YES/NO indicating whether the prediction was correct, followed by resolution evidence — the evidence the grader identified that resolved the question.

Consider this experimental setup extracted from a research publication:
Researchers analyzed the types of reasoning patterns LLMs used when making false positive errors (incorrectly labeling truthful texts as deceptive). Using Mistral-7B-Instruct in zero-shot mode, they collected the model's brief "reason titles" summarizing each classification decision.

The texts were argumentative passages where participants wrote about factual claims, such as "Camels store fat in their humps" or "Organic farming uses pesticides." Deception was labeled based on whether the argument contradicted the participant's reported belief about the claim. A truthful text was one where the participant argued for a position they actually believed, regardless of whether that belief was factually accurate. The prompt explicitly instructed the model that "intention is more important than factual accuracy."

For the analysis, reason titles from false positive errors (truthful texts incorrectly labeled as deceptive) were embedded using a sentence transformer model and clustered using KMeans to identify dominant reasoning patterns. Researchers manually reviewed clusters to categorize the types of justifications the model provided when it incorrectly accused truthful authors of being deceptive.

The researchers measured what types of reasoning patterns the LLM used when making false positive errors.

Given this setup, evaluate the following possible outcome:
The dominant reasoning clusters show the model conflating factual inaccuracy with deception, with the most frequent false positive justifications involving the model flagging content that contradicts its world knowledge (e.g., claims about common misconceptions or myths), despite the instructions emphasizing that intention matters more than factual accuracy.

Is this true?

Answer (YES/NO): YES